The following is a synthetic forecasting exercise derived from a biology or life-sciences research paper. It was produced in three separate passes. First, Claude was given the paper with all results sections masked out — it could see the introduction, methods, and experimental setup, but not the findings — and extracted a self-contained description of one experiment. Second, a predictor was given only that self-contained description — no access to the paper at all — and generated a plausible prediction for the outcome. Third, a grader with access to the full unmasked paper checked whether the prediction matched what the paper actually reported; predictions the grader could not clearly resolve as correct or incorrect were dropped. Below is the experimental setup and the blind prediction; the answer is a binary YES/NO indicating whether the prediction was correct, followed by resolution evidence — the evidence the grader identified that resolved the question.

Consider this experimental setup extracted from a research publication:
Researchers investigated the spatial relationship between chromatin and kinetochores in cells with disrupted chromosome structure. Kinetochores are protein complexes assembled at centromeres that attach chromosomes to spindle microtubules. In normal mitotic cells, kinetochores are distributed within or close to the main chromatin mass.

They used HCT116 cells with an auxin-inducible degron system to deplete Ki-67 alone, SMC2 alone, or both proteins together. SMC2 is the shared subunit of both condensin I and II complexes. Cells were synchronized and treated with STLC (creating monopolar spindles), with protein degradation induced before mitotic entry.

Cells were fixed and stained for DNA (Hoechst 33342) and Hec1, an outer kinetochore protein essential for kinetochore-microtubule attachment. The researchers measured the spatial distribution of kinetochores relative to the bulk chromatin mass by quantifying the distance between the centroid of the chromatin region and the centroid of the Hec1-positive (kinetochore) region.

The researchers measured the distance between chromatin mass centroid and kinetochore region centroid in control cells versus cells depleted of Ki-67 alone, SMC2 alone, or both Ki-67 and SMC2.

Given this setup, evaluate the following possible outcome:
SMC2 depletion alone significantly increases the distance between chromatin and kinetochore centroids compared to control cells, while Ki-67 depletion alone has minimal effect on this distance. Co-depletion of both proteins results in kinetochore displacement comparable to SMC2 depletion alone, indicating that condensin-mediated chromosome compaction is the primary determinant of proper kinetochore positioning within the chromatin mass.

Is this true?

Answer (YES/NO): NO